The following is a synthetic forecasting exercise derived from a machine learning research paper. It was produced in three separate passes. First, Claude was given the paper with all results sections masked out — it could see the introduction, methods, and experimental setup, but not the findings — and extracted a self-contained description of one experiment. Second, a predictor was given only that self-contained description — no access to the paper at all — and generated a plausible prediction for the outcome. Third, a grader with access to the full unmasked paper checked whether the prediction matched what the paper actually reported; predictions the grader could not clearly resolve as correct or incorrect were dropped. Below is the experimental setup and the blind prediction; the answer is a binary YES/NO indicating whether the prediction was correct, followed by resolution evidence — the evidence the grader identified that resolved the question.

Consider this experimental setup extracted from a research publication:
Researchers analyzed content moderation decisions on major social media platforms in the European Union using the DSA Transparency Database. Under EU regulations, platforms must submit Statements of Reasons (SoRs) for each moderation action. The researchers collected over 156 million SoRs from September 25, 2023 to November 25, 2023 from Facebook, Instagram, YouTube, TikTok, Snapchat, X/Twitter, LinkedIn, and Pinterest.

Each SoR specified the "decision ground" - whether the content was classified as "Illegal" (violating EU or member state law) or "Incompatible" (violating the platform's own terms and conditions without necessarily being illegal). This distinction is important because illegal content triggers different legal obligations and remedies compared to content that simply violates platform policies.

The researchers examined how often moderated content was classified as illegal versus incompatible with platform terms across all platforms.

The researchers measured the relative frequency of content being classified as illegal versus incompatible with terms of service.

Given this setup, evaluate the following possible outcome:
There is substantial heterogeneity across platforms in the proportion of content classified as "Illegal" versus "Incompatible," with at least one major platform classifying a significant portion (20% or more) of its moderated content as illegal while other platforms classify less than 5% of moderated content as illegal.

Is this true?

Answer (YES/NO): YES